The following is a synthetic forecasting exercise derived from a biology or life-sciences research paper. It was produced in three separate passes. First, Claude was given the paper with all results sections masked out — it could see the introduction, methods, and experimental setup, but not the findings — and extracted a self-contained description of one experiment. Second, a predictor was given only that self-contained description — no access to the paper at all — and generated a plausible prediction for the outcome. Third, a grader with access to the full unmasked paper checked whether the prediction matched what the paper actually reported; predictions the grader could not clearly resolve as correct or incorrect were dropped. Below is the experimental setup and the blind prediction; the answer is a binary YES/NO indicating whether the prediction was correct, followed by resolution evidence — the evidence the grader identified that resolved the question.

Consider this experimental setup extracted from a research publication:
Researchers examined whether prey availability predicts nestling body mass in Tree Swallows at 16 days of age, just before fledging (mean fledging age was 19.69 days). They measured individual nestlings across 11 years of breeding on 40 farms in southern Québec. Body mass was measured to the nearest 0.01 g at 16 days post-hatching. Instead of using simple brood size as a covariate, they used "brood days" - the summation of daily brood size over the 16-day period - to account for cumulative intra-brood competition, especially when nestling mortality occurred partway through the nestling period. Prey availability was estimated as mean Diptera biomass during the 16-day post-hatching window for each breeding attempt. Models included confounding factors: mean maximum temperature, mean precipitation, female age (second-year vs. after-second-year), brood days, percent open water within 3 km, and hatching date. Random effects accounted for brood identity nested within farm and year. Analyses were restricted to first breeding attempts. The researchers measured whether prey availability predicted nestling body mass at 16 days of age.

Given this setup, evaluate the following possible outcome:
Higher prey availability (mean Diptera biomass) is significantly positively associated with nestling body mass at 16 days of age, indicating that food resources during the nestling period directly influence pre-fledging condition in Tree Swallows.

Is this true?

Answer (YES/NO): YES